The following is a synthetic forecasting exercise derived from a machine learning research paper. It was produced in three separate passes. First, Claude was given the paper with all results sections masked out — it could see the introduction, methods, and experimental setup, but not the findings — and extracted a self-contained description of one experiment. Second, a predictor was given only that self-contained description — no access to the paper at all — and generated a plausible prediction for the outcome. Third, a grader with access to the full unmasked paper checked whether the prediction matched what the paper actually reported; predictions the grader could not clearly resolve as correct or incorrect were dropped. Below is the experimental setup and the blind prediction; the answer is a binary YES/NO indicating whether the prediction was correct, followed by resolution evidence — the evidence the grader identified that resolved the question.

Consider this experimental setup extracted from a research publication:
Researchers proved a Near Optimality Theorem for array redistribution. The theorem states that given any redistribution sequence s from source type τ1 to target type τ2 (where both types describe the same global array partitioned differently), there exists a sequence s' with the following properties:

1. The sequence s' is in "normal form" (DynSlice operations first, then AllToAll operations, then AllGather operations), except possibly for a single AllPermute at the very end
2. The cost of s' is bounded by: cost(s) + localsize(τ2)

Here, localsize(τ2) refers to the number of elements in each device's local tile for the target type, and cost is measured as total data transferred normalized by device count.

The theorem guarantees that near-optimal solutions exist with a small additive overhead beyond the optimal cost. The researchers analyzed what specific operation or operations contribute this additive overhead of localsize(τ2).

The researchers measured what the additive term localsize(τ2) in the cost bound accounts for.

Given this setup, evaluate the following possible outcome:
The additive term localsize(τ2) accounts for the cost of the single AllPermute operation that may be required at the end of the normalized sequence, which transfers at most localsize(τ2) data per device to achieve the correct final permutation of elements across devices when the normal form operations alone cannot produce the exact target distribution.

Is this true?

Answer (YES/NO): YES